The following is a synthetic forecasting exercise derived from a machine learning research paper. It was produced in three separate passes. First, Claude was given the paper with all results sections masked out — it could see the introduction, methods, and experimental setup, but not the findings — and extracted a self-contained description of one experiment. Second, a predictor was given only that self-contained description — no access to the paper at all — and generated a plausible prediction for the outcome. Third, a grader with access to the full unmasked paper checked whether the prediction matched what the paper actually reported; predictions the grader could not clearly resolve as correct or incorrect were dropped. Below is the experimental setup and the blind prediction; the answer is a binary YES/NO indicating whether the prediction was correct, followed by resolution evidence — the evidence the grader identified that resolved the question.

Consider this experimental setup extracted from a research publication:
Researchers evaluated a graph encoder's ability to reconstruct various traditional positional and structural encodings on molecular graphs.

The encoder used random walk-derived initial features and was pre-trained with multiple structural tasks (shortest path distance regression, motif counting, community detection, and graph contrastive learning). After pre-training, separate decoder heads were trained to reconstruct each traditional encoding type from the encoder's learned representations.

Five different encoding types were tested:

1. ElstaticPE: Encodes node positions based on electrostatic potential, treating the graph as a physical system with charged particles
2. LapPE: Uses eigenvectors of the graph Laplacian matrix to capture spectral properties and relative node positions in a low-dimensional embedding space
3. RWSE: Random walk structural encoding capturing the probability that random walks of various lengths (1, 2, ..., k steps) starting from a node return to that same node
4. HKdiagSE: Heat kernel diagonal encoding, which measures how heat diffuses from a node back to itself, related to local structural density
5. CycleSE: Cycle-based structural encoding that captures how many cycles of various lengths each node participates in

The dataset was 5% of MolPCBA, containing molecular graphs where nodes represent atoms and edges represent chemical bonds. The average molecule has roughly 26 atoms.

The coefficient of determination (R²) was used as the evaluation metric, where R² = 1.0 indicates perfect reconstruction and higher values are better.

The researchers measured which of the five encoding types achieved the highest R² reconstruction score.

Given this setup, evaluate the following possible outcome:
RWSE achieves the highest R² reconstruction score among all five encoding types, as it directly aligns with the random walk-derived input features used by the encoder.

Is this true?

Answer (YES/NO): NO